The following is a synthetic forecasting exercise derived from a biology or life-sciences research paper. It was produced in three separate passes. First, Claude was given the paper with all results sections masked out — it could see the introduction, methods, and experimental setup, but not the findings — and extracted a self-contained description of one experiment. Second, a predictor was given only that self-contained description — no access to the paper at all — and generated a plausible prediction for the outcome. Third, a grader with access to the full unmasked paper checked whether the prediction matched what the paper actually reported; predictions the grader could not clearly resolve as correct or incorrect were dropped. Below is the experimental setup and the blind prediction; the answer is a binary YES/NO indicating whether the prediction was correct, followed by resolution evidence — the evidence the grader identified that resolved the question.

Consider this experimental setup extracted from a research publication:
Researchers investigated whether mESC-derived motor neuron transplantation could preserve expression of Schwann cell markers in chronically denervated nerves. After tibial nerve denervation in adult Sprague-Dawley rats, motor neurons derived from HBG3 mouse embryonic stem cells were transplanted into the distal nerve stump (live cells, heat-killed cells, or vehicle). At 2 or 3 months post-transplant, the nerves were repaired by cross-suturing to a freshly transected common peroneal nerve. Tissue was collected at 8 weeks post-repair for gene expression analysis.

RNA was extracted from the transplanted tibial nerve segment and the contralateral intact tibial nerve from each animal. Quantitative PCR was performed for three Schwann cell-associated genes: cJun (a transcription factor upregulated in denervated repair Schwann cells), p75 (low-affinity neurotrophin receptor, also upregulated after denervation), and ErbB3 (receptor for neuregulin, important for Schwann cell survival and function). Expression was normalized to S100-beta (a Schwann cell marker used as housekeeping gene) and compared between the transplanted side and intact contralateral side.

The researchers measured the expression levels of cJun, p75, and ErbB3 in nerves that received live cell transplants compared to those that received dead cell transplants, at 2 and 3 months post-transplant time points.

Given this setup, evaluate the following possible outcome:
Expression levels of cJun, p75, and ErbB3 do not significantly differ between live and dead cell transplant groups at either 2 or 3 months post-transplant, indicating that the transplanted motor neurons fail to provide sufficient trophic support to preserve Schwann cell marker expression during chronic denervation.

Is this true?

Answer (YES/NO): NO